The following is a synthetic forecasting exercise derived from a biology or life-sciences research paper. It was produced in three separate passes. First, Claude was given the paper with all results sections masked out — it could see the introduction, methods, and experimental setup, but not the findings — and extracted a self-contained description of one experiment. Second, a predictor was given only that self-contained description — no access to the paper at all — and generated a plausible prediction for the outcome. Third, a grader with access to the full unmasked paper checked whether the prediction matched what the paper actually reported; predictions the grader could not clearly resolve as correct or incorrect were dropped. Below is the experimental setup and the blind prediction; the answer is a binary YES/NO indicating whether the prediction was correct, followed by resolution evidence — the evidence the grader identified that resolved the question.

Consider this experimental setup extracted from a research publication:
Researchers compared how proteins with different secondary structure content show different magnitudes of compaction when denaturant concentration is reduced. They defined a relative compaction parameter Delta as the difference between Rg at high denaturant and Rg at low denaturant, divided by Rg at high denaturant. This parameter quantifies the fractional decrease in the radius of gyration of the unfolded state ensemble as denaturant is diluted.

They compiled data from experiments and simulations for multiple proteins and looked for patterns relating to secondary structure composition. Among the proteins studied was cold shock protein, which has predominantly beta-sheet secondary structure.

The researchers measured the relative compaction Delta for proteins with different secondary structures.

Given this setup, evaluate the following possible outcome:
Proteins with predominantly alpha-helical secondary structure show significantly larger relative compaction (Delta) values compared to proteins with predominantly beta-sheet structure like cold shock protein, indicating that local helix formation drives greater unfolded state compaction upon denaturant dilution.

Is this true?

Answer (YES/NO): NO